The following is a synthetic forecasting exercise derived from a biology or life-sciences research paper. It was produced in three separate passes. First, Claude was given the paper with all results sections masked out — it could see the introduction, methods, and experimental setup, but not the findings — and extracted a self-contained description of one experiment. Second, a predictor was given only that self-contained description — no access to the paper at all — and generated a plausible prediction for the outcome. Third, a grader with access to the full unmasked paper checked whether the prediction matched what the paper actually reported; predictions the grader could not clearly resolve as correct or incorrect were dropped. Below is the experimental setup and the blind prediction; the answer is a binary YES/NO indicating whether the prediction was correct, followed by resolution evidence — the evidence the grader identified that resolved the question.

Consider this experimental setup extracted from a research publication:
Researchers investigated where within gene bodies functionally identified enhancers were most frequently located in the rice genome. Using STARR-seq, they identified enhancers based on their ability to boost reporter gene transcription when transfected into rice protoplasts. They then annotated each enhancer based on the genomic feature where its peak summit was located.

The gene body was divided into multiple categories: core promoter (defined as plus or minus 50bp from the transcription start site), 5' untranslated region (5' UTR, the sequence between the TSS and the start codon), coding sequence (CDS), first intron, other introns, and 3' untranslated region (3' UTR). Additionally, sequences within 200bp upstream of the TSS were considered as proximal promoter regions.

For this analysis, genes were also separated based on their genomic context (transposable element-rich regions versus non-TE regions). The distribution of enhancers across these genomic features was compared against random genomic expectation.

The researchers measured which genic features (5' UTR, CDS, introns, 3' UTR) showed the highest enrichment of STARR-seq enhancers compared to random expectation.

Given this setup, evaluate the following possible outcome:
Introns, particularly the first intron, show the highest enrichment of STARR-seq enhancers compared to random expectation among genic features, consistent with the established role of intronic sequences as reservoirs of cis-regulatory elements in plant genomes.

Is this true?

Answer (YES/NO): NO